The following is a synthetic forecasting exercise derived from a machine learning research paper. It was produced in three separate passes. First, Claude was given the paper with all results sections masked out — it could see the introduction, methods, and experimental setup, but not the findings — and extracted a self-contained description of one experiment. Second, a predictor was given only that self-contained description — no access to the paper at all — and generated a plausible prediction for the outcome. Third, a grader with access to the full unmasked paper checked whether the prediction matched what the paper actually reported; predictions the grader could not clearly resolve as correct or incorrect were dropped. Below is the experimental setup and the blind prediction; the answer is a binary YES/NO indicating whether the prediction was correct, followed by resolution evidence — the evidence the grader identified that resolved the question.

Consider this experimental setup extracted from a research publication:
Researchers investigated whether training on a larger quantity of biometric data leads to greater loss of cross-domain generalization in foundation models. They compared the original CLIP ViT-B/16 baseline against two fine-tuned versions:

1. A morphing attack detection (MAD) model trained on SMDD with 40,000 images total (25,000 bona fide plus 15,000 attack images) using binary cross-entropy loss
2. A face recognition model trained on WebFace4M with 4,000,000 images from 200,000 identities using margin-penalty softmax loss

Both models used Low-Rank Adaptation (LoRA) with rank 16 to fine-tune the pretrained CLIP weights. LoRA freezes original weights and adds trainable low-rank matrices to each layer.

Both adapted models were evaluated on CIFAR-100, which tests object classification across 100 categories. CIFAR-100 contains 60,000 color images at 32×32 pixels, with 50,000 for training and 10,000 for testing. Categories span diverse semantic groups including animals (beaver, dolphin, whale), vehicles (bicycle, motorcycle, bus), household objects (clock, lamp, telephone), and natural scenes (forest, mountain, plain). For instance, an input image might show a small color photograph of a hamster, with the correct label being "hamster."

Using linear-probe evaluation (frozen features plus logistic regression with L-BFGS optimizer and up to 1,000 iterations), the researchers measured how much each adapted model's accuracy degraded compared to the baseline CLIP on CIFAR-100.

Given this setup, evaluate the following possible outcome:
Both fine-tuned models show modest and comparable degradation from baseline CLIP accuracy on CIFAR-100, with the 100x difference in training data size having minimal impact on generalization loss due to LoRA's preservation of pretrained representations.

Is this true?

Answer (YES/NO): NO